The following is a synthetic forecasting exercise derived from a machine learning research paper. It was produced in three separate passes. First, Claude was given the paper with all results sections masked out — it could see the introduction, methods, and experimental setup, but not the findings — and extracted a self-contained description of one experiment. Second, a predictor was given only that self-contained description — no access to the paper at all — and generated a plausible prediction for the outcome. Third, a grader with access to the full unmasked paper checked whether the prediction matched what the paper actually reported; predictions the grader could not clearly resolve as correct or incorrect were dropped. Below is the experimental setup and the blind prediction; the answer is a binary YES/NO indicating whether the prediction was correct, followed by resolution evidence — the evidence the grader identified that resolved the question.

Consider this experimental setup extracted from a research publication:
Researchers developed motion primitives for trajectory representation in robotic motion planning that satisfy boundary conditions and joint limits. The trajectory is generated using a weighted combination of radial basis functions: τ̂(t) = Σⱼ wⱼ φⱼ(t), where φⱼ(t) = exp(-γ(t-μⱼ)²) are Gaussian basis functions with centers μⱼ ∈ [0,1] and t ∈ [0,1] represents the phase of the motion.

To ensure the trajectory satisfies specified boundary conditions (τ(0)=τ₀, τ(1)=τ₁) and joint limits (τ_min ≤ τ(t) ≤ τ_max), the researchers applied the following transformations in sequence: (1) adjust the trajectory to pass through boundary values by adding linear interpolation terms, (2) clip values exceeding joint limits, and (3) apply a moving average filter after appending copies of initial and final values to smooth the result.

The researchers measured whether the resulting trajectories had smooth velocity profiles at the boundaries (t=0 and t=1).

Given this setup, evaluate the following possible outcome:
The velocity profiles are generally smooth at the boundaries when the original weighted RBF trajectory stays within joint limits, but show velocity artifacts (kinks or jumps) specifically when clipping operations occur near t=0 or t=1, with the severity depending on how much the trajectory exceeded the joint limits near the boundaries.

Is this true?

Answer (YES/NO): NO